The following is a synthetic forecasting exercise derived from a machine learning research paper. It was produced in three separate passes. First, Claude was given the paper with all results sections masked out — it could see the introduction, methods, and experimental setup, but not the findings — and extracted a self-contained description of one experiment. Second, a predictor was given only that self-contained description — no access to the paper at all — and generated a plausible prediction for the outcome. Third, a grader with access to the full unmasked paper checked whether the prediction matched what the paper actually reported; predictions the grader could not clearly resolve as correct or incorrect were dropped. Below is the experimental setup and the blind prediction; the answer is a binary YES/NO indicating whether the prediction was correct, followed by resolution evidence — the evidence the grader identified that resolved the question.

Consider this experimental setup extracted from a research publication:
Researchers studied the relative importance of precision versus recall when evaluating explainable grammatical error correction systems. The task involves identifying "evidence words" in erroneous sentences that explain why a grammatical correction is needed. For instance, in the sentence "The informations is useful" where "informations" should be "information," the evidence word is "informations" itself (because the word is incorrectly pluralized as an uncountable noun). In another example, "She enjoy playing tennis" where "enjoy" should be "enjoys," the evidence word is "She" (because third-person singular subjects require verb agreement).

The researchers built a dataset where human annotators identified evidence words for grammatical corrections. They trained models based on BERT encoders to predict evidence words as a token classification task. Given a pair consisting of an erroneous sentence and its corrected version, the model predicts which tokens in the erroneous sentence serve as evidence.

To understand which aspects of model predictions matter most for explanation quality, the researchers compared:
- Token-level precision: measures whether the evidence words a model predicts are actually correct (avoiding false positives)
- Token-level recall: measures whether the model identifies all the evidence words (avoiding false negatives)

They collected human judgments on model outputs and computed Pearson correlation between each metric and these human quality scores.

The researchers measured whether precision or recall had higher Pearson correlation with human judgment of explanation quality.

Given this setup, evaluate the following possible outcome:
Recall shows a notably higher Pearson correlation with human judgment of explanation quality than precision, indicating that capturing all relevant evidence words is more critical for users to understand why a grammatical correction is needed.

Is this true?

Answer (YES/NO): NO